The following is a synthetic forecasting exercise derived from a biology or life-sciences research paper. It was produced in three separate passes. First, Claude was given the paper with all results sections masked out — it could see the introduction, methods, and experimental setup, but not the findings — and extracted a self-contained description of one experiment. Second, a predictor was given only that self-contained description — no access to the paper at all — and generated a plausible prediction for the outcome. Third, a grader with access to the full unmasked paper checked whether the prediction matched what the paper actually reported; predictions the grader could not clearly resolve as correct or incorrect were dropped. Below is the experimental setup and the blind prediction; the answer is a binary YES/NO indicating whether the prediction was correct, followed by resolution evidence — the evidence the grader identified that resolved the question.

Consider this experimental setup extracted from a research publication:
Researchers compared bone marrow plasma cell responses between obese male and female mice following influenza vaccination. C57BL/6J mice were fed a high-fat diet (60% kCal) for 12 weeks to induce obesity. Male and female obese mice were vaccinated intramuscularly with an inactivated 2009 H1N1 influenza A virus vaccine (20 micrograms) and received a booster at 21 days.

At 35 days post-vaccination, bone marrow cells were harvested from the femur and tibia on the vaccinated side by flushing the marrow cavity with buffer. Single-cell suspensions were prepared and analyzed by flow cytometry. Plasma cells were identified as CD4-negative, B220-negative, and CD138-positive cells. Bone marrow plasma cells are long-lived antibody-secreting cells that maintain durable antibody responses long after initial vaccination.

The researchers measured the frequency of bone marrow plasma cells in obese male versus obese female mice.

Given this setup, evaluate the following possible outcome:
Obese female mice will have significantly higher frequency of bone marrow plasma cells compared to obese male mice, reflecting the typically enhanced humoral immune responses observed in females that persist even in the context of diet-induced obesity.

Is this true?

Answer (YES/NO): NO